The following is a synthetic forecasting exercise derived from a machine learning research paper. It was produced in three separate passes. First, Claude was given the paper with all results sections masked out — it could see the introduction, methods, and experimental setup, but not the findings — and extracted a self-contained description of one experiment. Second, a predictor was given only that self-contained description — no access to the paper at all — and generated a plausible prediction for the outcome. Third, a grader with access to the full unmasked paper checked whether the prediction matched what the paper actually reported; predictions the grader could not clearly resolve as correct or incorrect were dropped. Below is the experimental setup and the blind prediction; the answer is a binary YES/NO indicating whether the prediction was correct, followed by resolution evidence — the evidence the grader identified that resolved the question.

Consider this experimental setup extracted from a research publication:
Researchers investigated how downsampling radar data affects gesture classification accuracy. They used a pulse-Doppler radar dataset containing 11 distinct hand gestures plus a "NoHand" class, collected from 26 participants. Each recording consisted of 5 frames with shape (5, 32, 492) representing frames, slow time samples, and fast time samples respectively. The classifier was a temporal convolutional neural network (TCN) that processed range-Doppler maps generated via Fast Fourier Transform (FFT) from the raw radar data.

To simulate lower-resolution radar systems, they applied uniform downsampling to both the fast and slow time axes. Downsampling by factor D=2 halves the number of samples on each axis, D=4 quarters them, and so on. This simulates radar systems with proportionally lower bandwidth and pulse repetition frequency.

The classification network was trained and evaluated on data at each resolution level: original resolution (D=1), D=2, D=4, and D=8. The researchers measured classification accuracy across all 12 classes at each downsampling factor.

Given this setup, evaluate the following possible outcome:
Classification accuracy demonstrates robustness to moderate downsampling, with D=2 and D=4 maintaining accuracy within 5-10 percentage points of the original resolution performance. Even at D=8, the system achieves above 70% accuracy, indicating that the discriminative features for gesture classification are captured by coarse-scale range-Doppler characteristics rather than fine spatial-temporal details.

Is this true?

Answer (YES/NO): YES